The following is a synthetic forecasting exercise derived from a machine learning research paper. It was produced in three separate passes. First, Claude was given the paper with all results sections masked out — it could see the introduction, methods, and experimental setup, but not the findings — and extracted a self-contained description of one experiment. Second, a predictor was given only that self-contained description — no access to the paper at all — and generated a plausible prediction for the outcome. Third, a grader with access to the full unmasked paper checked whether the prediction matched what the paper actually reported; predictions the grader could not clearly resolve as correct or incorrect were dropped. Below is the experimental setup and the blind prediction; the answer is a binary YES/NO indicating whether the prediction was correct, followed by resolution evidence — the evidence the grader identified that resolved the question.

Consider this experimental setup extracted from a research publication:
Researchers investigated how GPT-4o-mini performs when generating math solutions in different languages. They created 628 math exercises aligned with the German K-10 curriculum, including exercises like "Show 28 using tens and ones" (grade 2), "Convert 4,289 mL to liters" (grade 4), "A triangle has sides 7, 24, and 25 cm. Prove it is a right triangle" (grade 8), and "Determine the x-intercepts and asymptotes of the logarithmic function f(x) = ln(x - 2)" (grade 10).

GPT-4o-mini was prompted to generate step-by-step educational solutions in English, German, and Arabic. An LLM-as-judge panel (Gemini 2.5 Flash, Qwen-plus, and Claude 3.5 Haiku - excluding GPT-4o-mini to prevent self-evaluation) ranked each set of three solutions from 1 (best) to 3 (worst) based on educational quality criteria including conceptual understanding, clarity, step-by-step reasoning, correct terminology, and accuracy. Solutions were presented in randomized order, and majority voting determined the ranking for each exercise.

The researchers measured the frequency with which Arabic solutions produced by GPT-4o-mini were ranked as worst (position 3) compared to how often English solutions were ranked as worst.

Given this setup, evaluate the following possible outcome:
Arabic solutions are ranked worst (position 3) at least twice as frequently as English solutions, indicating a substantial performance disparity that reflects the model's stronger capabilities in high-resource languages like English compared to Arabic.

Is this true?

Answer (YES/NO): YES